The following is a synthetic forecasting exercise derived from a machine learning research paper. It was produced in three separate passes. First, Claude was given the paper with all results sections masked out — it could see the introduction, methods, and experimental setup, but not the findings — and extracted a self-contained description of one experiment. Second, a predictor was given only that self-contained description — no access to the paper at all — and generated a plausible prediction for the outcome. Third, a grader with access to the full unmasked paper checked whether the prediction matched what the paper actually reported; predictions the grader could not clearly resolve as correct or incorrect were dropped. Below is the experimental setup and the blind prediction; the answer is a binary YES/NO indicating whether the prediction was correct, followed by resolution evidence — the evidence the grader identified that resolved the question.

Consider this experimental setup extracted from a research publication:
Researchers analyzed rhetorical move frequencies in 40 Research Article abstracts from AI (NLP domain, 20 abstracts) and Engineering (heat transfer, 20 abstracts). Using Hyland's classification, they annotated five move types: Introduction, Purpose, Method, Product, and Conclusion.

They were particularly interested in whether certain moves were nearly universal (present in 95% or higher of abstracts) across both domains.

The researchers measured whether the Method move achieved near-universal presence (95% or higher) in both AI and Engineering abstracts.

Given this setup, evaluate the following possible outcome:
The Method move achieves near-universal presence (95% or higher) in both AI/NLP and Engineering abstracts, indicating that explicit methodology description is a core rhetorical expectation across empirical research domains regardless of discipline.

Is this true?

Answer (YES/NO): YES